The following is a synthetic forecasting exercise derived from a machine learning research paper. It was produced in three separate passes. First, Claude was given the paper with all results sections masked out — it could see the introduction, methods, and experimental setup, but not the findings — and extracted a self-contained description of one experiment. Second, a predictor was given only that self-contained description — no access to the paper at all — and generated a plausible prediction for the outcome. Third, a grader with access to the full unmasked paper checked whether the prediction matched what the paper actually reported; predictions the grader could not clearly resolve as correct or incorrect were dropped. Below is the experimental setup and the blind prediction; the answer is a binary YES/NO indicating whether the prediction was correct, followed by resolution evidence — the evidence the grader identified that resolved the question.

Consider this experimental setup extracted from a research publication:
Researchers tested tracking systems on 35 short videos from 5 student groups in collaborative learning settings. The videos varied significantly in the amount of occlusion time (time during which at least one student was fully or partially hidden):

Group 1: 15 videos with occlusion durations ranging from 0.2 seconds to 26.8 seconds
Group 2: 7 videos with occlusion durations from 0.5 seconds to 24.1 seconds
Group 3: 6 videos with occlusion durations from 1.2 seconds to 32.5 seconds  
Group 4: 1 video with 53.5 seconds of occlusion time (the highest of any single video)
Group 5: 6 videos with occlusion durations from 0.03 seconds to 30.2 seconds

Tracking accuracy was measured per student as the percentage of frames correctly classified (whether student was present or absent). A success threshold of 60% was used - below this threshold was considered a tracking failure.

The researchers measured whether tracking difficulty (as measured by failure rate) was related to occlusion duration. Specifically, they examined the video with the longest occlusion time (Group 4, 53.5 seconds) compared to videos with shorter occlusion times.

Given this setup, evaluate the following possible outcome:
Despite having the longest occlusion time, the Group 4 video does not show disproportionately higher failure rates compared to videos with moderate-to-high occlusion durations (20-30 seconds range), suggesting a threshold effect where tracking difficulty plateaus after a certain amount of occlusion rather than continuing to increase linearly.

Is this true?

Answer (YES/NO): NO